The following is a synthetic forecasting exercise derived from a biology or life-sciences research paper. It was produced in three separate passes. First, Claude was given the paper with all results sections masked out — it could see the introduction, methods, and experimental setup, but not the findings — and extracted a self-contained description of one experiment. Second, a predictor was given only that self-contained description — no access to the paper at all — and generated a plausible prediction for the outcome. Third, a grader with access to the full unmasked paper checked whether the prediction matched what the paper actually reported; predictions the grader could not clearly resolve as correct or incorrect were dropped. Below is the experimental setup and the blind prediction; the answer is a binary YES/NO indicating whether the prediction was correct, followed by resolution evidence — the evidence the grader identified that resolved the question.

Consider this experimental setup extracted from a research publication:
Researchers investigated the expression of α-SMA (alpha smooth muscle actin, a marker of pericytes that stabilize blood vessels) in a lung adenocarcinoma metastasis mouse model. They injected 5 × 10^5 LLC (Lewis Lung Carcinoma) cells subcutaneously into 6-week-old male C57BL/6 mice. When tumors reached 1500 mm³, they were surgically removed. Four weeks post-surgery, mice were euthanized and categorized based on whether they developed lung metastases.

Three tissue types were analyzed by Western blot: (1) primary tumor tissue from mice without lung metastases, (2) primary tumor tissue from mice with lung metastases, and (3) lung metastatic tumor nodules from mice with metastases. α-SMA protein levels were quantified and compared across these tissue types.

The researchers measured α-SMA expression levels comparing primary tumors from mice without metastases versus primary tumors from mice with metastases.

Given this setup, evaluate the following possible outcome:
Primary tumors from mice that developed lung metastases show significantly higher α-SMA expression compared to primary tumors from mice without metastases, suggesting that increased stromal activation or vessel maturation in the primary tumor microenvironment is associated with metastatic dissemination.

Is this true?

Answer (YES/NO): NO